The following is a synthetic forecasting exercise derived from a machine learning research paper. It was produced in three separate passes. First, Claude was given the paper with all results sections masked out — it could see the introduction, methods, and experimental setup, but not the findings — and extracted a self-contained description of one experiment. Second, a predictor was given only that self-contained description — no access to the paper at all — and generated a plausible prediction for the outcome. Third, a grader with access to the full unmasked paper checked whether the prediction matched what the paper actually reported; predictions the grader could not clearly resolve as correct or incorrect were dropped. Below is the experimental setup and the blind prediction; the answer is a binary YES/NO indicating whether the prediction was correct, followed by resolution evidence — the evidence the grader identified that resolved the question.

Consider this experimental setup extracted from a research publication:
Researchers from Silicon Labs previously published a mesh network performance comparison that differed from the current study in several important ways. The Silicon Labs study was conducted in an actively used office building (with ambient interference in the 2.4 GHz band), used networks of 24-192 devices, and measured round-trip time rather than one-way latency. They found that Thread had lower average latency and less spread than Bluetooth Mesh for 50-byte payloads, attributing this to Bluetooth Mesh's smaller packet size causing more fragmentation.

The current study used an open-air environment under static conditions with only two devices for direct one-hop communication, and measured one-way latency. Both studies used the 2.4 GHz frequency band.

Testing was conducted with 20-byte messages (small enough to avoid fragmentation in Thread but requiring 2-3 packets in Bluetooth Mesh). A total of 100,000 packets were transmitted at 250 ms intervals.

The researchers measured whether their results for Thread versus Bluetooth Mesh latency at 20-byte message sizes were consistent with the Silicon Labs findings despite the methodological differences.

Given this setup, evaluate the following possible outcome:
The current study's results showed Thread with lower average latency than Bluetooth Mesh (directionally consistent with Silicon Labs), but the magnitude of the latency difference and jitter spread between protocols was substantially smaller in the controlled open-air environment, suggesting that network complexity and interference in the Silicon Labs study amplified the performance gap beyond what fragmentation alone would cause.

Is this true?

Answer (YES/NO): NO